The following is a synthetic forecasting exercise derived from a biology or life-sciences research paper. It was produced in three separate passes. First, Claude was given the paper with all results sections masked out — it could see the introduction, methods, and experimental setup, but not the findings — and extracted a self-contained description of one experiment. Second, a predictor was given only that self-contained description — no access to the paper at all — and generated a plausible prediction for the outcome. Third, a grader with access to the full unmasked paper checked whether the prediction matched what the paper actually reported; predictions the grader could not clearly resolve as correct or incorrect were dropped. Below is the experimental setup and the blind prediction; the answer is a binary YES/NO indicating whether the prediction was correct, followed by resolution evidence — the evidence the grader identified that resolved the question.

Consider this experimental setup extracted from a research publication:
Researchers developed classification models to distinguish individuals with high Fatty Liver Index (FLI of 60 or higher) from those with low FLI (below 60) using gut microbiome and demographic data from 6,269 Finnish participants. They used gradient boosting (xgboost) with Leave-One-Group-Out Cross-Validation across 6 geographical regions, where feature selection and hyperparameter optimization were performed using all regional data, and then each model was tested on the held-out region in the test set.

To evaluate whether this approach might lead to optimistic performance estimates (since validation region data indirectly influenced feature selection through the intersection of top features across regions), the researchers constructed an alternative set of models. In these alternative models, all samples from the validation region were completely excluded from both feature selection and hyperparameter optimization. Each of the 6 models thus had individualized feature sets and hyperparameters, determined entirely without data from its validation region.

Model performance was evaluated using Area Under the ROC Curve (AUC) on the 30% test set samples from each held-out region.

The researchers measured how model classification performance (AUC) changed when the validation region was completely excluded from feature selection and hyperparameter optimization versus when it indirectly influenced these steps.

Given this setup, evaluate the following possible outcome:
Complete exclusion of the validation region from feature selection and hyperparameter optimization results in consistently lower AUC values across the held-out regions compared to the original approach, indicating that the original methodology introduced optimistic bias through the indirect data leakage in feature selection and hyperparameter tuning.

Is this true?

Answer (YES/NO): NO